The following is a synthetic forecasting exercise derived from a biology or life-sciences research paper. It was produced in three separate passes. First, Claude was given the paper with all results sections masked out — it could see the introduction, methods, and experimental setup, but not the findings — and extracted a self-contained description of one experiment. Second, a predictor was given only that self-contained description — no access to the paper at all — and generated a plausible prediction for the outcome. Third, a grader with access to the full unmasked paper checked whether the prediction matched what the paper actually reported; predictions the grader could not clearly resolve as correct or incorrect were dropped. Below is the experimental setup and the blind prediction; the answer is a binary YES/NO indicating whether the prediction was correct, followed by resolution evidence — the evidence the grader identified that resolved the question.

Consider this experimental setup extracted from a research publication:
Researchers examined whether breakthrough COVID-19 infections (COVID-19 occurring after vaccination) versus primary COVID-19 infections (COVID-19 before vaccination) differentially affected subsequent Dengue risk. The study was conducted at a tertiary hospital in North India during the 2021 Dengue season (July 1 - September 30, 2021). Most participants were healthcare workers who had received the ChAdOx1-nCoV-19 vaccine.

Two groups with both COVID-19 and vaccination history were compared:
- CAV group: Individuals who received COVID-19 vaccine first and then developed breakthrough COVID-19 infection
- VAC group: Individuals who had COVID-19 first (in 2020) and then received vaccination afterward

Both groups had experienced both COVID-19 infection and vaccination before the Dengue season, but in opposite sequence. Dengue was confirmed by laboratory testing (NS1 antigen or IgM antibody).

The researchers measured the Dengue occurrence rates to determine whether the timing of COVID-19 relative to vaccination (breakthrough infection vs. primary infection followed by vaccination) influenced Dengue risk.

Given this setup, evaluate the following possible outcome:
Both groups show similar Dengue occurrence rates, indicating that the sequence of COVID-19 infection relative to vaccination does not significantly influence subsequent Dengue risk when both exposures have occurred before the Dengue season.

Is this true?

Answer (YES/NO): NO